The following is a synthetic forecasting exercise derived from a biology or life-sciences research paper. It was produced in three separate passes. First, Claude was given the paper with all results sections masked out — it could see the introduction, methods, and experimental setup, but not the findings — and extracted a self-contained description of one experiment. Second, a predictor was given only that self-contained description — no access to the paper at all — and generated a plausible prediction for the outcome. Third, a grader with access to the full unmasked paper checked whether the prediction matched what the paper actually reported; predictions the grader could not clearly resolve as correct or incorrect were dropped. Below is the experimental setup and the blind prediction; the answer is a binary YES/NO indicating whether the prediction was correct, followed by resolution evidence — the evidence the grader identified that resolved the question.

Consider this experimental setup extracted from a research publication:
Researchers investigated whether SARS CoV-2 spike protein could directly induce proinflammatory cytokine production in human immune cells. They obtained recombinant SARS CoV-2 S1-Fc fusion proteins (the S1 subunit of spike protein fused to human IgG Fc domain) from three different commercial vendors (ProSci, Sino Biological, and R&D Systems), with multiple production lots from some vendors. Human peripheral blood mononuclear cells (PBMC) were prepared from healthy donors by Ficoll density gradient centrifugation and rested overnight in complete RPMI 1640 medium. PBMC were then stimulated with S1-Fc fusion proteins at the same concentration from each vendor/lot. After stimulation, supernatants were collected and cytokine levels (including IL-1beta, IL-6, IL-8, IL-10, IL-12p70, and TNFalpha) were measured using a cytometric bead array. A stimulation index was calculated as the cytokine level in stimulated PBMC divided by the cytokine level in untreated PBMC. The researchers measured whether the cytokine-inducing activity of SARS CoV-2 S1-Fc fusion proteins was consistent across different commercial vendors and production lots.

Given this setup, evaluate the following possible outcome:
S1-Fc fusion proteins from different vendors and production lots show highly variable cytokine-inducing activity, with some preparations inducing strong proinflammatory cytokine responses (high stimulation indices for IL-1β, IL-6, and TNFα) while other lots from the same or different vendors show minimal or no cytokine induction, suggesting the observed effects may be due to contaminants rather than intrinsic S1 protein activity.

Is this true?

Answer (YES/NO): YES